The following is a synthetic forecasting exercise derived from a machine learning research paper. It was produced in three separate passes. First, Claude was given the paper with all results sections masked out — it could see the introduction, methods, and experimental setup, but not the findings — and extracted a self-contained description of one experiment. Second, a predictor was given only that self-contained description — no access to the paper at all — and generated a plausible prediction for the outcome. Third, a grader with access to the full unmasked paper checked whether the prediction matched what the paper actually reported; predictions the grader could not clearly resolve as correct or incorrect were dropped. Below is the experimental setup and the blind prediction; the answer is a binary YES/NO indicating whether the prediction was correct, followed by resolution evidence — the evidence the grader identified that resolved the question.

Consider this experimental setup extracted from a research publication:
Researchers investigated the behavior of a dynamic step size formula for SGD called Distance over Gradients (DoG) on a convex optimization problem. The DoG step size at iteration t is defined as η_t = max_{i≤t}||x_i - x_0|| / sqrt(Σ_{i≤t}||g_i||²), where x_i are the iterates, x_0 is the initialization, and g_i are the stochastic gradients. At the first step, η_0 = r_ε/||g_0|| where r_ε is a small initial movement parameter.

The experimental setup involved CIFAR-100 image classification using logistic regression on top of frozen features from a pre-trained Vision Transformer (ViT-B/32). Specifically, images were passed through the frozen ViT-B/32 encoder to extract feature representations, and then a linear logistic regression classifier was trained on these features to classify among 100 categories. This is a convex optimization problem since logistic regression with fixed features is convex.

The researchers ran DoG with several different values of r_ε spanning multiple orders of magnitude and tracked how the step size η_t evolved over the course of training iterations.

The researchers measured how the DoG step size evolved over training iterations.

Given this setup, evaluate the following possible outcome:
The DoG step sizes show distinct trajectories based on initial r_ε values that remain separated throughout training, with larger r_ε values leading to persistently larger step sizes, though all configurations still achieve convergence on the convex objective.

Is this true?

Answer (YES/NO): NO